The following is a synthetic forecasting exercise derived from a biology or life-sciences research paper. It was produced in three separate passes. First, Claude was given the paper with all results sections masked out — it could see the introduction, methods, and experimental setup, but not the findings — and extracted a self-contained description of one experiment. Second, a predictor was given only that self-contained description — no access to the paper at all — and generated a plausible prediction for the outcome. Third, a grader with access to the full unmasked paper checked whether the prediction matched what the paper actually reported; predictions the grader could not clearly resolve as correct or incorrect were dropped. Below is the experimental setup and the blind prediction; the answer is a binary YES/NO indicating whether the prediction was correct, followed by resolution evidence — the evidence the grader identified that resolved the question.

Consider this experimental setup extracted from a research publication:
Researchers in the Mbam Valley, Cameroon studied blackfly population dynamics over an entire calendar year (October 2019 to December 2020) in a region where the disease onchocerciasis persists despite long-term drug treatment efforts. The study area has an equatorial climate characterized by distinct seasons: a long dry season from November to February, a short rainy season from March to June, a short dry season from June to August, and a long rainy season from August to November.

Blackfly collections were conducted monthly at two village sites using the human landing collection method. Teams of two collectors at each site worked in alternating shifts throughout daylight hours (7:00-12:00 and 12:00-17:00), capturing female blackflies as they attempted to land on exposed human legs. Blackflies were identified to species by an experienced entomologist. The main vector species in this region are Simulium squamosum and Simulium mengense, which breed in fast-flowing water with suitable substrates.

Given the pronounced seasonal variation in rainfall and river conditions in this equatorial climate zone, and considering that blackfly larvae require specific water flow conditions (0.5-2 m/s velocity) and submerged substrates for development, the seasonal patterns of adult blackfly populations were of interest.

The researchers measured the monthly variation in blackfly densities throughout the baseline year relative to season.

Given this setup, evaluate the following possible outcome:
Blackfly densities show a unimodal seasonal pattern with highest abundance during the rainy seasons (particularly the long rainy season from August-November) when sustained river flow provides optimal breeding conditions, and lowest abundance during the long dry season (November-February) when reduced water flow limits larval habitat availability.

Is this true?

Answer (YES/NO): NO